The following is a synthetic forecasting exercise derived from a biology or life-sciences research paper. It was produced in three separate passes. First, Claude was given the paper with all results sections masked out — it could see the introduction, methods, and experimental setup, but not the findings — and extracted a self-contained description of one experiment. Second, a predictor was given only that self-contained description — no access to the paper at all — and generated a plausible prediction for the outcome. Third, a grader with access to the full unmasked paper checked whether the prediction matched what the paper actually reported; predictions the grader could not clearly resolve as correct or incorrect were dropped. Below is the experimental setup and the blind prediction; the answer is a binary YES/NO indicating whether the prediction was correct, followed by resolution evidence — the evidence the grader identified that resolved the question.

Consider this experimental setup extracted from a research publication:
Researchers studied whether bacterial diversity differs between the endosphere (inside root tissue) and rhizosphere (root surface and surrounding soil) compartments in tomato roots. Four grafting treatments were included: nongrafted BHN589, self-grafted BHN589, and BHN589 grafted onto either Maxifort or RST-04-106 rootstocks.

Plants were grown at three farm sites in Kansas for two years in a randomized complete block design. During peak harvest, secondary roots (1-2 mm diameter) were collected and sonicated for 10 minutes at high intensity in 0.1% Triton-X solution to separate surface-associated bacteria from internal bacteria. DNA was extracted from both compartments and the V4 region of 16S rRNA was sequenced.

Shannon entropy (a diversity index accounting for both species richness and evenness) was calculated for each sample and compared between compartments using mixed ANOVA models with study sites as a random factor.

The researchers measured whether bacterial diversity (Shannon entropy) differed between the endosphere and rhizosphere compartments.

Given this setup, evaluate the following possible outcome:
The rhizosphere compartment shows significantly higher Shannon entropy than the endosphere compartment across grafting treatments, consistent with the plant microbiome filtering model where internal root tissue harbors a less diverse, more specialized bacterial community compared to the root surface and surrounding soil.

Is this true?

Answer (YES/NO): YES